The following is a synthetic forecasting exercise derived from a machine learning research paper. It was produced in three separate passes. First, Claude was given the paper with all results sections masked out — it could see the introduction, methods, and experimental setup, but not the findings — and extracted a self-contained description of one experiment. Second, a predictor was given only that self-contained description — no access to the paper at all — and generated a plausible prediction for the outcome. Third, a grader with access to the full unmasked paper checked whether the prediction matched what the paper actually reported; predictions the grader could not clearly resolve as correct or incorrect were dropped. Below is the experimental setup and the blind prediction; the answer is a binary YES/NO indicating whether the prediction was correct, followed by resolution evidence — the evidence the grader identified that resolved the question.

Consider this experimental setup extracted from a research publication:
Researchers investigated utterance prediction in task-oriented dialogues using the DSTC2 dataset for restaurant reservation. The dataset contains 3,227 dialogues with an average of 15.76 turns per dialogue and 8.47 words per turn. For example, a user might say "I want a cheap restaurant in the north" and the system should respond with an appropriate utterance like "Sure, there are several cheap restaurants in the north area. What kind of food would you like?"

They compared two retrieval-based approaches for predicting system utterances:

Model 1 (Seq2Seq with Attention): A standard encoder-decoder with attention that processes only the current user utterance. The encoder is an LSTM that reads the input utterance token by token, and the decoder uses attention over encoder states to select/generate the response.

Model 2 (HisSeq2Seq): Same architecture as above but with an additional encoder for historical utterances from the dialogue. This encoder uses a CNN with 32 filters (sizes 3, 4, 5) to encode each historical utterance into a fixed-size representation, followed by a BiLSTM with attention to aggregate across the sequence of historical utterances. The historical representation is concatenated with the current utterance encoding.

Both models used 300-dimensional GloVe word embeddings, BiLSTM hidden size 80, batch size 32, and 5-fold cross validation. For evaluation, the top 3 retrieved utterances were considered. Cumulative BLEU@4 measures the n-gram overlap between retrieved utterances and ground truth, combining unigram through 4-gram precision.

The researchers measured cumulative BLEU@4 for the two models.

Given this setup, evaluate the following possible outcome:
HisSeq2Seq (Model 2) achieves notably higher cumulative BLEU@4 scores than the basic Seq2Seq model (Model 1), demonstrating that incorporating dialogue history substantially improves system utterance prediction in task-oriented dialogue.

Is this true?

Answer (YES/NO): YES